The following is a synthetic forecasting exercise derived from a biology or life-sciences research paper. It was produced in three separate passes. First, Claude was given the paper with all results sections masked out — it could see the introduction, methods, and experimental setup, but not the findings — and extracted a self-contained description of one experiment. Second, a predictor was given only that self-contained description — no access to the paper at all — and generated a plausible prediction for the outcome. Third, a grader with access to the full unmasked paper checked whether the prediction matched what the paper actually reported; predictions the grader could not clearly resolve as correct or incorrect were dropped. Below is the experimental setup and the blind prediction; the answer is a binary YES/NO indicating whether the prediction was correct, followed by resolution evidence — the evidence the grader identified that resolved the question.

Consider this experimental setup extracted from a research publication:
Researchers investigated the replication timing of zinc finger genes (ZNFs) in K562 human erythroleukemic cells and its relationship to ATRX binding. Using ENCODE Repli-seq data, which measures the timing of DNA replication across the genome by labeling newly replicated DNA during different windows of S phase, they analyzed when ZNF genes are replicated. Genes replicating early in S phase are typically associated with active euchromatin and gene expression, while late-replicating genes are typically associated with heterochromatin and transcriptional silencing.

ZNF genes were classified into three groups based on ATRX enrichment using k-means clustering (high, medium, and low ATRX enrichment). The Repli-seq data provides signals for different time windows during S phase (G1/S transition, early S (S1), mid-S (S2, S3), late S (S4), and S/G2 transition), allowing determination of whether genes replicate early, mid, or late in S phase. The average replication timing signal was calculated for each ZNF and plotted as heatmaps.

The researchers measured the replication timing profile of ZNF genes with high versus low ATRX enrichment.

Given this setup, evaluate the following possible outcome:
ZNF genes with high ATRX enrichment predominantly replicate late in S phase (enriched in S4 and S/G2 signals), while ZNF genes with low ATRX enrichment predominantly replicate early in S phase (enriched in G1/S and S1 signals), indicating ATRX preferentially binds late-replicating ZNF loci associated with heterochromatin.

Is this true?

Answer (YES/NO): YES